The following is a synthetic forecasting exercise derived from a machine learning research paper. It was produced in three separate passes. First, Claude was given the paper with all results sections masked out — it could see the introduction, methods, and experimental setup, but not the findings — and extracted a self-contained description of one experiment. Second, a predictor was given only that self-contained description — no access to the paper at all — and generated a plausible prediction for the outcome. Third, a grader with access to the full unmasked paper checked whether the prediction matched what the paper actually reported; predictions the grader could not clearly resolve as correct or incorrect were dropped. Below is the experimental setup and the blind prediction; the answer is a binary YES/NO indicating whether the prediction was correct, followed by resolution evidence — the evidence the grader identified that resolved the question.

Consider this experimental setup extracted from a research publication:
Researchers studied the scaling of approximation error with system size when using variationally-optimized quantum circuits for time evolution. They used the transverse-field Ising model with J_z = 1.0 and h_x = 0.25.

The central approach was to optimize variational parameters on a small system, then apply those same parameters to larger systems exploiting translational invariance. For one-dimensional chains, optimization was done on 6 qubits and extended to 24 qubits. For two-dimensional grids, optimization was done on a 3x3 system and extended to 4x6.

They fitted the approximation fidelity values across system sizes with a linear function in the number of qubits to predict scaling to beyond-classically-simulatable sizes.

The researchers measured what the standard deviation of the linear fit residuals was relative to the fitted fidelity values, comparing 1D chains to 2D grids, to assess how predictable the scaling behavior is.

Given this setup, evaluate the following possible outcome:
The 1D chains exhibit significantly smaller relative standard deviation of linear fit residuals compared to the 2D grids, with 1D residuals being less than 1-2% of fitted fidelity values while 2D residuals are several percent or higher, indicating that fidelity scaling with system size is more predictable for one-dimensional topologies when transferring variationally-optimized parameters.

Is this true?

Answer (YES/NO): NO